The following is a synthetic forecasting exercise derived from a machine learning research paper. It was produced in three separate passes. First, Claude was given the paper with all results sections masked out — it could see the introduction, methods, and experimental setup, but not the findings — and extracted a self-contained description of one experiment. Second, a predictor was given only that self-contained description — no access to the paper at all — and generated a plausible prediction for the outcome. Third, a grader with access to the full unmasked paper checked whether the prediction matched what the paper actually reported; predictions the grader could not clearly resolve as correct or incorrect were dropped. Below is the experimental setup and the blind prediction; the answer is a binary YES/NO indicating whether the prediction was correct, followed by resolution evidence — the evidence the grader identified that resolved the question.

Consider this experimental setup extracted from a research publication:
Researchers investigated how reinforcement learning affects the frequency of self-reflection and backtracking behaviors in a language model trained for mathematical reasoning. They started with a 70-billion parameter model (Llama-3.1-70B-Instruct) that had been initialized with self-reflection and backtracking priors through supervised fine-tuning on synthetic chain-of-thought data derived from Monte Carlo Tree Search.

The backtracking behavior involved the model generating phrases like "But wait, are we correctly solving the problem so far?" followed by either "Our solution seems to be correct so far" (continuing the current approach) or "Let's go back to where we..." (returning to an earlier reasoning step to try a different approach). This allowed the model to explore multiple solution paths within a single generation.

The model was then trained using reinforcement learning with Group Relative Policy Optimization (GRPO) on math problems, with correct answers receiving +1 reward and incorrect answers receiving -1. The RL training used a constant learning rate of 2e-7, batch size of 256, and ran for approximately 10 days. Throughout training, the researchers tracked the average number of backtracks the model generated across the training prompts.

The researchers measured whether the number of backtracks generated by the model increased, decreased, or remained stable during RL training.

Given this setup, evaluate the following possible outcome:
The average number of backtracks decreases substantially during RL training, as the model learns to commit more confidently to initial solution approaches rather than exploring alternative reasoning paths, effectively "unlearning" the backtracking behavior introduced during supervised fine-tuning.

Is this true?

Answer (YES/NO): NO